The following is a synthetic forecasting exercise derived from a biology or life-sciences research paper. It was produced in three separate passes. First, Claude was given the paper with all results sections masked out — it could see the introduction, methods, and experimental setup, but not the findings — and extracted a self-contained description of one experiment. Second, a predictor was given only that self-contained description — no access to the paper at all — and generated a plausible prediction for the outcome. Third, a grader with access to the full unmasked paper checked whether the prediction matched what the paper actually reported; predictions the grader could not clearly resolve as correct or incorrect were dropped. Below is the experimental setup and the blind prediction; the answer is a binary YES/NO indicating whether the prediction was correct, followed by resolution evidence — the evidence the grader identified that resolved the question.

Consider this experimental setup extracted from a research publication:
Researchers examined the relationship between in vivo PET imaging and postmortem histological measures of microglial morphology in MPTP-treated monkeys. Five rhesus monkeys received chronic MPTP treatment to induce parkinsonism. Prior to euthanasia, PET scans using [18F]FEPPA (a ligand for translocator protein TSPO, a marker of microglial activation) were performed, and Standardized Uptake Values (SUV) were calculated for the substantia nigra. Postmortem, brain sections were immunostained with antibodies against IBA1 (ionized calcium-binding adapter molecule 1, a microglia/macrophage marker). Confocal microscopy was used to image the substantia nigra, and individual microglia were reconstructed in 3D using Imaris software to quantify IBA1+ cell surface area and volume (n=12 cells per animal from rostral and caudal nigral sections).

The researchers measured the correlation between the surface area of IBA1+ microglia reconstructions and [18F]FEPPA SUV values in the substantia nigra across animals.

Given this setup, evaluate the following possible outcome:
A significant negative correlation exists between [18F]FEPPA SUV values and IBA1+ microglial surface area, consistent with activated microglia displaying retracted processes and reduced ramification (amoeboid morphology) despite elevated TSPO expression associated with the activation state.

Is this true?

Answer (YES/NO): NO